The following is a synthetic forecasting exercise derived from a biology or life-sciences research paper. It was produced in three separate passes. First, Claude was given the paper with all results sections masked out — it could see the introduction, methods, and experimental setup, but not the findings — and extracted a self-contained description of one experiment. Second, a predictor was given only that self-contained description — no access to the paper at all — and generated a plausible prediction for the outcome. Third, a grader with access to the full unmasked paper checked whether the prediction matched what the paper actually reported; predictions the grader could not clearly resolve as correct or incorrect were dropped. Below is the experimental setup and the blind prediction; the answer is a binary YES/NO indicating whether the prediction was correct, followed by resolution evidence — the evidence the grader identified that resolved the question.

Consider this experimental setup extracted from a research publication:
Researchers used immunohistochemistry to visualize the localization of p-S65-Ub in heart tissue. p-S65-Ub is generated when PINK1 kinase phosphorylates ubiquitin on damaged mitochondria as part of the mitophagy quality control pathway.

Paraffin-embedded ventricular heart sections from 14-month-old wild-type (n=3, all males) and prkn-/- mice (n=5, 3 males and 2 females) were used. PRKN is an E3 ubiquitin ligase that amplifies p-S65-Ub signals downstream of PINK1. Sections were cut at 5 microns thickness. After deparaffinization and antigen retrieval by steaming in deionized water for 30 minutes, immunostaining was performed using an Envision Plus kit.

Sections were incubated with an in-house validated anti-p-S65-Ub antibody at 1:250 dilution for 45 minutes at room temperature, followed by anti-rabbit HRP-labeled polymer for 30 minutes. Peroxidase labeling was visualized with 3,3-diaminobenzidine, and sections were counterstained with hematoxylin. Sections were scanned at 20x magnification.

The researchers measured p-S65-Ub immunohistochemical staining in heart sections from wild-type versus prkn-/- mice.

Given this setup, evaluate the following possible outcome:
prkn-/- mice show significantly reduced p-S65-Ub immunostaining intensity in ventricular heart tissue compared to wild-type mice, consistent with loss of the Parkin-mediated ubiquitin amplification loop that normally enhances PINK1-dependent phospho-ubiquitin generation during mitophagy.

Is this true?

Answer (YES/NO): NO